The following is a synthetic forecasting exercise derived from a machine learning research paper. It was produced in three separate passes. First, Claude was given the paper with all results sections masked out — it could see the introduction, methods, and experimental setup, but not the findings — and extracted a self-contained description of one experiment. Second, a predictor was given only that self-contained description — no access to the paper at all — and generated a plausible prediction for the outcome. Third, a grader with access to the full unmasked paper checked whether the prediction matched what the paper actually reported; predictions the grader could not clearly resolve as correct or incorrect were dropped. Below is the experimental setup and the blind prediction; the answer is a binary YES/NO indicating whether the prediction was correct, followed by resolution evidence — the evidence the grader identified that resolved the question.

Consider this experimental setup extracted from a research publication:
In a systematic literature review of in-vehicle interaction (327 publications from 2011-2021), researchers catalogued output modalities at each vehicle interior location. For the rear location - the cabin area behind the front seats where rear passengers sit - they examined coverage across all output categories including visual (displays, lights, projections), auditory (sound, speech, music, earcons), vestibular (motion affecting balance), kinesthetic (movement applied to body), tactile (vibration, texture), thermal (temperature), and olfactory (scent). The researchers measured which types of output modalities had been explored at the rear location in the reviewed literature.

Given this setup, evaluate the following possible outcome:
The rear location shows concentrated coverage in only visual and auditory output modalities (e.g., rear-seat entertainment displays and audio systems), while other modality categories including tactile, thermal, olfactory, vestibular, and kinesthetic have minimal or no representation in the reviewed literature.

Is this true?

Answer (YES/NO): NO